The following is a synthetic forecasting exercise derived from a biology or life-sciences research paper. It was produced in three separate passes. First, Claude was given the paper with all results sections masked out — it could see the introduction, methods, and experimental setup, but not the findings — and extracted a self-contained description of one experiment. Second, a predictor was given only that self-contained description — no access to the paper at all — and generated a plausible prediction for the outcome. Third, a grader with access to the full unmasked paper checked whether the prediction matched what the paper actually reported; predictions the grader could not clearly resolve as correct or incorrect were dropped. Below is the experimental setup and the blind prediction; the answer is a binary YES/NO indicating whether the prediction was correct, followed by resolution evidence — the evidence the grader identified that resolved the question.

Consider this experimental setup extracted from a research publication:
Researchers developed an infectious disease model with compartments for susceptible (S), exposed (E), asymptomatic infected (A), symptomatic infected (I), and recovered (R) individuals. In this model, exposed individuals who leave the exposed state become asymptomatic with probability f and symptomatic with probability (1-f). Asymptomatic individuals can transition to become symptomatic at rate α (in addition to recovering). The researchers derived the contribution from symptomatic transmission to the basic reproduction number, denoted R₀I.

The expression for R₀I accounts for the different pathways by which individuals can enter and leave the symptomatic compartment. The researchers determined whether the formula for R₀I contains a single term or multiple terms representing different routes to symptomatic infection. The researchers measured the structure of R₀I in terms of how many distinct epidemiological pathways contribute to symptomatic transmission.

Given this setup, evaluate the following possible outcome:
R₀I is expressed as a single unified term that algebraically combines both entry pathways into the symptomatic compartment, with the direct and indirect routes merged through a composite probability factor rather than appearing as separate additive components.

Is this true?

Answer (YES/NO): NO